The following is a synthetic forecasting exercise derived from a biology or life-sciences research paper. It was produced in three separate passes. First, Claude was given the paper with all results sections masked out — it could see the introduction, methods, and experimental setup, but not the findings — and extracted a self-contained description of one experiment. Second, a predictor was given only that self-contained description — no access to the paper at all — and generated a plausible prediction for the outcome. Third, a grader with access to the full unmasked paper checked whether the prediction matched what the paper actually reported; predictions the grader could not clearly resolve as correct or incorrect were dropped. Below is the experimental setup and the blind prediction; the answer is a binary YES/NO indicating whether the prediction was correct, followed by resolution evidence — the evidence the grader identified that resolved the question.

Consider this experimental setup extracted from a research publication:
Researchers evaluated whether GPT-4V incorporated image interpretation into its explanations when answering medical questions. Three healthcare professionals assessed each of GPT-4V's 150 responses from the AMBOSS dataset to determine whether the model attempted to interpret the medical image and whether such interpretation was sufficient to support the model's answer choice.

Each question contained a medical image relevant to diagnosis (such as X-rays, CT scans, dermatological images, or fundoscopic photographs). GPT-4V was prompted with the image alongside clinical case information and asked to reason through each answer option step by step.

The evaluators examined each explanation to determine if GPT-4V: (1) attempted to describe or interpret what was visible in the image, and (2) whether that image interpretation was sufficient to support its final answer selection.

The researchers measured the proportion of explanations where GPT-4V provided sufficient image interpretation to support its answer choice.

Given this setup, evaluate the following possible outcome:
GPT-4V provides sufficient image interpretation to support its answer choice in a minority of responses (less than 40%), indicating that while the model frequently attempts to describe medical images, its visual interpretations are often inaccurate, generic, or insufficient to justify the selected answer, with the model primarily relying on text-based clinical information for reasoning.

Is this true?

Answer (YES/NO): NO